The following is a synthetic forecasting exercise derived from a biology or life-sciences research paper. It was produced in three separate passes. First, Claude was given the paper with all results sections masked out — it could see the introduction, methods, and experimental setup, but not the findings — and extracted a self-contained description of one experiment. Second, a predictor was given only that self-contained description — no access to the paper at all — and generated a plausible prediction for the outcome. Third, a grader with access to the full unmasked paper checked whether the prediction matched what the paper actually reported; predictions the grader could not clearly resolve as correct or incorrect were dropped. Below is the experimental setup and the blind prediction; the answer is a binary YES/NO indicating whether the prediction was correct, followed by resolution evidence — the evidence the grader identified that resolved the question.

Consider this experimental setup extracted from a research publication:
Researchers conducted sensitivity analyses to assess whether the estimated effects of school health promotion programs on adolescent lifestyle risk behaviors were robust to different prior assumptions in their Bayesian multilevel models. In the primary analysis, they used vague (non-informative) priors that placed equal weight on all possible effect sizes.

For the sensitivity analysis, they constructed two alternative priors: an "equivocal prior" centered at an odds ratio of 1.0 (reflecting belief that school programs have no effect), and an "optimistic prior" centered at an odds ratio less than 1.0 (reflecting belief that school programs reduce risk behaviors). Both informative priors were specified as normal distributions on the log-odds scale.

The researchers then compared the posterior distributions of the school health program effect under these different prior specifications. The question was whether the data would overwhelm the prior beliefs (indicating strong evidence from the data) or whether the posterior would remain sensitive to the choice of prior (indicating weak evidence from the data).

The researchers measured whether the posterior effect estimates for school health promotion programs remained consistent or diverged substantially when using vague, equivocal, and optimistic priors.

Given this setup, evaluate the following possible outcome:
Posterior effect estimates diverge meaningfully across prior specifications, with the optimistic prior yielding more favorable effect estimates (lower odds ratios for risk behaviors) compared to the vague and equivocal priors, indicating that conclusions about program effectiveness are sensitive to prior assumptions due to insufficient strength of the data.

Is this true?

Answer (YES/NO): NO